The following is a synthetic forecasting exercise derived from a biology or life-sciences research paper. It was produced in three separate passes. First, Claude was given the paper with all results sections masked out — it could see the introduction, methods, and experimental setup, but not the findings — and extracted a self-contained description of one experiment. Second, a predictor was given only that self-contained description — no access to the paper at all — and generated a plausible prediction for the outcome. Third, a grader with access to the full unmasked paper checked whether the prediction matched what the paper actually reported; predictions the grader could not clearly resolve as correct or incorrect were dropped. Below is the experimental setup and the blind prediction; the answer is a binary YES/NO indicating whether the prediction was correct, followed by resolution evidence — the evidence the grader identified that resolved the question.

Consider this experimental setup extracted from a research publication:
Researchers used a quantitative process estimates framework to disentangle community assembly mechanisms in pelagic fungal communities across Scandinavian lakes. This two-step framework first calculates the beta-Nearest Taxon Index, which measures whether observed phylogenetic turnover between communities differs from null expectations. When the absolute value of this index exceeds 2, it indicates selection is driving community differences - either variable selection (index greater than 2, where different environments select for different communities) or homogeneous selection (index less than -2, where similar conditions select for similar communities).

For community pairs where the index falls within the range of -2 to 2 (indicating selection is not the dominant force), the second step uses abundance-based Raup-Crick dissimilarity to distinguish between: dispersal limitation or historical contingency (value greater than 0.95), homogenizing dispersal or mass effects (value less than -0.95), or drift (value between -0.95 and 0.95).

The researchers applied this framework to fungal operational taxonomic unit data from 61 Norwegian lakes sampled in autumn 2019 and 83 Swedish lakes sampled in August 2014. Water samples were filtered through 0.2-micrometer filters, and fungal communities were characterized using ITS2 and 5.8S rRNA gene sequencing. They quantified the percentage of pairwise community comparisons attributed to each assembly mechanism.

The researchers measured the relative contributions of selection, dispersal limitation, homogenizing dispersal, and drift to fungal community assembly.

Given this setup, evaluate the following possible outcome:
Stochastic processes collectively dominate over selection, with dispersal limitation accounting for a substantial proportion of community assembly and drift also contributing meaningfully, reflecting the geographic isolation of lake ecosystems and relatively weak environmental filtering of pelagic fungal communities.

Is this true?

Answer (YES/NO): NO